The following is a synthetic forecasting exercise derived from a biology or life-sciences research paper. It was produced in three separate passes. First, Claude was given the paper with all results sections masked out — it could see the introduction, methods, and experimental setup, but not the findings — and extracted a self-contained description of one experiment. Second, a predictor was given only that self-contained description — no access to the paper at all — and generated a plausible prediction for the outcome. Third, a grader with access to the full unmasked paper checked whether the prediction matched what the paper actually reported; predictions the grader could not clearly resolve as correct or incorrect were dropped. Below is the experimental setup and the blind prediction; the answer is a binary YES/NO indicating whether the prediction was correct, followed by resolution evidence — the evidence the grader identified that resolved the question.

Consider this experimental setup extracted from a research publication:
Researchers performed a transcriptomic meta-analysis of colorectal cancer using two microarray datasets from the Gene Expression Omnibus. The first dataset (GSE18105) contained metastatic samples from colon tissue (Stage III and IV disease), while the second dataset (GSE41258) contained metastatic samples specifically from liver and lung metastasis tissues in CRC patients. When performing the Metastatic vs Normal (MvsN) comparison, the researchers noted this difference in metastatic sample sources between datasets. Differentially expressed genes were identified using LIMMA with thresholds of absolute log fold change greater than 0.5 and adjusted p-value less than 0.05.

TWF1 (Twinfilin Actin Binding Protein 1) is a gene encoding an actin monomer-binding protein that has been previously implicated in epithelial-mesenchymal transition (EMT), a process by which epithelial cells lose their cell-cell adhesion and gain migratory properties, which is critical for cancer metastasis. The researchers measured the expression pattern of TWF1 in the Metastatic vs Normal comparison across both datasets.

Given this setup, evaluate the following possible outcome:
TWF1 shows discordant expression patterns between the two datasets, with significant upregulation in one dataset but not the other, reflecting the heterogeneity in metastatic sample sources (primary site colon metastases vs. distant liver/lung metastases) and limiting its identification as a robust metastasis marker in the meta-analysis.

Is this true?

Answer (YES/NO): YES